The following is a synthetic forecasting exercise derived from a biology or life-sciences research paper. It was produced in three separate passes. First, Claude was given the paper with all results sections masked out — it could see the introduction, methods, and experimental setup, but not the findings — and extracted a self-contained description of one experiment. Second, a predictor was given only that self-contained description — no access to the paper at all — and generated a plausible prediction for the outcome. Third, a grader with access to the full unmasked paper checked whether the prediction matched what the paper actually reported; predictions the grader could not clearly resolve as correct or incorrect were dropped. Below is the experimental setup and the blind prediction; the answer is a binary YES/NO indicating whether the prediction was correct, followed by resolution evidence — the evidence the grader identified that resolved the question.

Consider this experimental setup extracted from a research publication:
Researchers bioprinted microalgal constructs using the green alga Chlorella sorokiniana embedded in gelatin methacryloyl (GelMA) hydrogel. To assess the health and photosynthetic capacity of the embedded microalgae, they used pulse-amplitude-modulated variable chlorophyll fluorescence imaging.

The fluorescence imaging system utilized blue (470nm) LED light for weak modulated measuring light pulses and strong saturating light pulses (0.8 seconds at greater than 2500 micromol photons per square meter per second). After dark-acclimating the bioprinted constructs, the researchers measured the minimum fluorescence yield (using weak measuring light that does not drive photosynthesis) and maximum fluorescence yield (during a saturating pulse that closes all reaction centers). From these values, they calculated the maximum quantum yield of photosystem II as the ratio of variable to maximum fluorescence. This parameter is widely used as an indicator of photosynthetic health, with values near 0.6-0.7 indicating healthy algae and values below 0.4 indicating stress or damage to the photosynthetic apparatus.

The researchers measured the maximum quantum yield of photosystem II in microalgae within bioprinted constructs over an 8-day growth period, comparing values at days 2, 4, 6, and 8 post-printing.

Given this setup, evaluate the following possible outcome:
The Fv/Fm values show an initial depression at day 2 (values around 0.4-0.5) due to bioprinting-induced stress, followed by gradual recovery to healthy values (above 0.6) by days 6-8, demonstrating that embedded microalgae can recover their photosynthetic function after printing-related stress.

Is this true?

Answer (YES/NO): YES